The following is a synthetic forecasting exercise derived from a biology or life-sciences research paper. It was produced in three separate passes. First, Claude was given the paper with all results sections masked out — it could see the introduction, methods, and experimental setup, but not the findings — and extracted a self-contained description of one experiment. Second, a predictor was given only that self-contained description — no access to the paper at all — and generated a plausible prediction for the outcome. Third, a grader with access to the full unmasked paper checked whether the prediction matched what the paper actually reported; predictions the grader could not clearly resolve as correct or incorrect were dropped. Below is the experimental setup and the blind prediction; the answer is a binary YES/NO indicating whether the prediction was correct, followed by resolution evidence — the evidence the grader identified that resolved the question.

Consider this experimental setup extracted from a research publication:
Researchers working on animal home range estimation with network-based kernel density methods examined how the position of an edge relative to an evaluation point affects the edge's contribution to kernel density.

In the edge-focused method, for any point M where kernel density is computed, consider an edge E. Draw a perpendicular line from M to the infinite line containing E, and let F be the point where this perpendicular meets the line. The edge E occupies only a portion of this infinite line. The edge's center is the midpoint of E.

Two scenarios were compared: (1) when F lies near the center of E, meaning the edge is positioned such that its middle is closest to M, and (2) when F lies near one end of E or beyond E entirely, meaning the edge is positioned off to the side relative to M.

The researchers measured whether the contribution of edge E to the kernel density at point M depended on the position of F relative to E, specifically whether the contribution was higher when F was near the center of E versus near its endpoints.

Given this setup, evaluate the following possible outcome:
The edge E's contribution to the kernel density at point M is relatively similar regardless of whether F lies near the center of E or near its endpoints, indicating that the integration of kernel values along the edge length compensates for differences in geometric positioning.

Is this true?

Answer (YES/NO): NO